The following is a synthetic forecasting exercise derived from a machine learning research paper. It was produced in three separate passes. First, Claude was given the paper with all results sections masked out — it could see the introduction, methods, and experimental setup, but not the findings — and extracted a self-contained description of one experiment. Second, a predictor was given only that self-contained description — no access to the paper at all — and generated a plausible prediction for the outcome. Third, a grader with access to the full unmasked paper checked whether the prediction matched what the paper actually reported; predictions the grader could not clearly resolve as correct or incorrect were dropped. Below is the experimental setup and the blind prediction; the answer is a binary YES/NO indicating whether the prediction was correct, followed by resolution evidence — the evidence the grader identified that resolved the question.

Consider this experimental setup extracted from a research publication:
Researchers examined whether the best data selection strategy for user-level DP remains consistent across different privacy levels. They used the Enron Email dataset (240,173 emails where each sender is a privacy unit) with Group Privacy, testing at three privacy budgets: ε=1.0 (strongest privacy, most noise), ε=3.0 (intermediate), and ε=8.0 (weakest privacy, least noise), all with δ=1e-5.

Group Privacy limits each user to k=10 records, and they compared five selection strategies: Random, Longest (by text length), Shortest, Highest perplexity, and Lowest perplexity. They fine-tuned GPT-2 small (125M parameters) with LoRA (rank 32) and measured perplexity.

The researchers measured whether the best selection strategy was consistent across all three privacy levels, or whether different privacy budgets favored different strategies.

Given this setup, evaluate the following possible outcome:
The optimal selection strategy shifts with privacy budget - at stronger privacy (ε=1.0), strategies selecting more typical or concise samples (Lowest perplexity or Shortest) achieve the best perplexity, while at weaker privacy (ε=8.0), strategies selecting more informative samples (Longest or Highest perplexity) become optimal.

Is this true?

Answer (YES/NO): NO